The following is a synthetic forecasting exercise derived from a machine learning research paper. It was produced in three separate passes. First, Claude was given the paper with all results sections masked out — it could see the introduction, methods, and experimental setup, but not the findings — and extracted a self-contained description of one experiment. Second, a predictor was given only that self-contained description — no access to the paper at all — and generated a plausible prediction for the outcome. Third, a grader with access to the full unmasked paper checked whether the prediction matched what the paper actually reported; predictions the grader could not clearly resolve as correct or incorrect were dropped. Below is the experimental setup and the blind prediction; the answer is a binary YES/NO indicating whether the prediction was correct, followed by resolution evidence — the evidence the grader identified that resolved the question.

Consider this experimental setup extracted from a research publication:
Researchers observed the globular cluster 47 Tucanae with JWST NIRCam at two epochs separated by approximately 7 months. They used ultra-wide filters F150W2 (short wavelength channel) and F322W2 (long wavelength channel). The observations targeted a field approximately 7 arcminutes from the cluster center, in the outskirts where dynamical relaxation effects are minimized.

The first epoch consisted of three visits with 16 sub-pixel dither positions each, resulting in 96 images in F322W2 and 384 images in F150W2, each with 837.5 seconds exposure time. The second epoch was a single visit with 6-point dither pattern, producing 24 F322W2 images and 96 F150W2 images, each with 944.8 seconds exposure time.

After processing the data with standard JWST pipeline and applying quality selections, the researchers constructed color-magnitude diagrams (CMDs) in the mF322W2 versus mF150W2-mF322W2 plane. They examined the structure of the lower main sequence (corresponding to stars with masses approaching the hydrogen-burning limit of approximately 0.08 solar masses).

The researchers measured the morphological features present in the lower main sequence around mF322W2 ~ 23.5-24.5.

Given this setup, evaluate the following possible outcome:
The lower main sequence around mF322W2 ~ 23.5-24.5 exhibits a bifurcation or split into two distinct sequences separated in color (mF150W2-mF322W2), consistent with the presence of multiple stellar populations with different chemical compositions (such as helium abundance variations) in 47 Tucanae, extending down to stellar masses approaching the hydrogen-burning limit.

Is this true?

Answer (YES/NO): NO